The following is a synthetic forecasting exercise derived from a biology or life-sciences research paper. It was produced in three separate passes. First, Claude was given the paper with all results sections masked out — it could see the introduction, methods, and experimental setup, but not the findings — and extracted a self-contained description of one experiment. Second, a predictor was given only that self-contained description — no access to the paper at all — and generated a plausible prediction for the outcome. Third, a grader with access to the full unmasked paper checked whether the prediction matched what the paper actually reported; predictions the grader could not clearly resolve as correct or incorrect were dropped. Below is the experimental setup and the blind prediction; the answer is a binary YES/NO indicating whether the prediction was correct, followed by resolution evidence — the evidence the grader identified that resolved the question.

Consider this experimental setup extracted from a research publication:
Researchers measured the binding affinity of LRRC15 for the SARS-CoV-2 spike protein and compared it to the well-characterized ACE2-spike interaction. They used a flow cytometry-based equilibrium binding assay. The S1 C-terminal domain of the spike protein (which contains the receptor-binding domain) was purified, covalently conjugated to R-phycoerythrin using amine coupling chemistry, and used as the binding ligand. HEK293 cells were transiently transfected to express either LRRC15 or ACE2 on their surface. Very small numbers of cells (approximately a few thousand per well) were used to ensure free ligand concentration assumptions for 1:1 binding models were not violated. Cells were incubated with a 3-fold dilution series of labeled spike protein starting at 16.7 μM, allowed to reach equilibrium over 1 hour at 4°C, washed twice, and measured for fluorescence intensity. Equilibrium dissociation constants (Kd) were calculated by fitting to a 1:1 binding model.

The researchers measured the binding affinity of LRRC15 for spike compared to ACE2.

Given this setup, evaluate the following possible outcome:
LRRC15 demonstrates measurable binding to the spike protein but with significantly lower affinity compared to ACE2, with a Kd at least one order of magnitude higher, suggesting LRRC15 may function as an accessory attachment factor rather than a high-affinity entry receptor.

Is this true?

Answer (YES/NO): YES